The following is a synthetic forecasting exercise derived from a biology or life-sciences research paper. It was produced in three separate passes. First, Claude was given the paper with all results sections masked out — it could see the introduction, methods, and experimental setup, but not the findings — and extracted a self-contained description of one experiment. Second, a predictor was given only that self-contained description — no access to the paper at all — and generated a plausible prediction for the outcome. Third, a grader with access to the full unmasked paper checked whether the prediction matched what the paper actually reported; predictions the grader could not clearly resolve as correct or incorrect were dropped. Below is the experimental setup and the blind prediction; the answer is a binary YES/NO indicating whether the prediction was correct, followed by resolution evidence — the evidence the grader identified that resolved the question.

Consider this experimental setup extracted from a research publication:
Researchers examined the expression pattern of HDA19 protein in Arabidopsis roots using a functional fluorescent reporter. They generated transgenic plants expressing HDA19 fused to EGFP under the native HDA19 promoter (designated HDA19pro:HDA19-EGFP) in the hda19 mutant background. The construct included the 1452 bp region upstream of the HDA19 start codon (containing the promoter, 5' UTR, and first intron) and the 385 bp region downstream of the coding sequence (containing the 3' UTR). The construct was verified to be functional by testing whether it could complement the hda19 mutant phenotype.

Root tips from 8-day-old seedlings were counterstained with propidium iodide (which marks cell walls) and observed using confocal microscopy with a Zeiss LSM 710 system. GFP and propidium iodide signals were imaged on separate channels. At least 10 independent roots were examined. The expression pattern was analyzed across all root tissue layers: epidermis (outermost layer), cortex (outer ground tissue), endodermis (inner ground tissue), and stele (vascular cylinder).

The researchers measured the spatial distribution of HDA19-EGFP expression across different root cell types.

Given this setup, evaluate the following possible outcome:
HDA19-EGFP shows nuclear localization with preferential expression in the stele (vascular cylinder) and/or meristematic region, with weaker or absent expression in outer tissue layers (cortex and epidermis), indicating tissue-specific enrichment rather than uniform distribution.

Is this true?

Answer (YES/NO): NO